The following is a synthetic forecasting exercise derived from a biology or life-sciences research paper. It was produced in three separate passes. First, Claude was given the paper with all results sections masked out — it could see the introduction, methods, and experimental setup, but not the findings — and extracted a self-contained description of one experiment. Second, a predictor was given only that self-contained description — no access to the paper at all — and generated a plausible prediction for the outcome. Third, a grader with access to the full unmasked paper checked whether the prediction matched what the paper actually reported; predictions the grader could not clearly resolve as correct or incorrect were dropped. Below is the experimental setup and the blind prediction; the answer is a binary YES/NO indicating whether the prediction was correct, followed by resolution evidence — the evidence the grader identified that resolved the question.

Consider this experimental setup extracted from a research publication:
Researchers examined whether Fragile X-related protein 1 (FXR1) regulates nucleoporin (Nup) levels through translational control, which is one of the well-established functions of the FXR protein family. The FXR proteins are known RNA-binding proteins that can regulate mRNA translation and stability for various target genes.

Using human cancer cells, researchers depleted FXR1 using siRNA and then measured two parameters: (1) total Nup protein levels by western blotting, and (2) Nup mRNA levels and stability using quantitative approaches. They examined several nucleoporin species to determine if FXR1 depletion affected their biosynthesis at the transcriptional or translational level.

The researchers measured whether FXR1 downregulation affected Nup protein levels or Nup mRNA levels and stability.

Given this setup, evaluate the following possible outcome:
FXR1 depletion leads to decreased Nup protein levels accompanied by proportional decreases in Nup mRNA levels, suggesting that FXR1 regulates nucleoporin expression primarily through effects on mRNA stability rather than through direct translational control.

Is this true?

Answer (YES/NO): NO